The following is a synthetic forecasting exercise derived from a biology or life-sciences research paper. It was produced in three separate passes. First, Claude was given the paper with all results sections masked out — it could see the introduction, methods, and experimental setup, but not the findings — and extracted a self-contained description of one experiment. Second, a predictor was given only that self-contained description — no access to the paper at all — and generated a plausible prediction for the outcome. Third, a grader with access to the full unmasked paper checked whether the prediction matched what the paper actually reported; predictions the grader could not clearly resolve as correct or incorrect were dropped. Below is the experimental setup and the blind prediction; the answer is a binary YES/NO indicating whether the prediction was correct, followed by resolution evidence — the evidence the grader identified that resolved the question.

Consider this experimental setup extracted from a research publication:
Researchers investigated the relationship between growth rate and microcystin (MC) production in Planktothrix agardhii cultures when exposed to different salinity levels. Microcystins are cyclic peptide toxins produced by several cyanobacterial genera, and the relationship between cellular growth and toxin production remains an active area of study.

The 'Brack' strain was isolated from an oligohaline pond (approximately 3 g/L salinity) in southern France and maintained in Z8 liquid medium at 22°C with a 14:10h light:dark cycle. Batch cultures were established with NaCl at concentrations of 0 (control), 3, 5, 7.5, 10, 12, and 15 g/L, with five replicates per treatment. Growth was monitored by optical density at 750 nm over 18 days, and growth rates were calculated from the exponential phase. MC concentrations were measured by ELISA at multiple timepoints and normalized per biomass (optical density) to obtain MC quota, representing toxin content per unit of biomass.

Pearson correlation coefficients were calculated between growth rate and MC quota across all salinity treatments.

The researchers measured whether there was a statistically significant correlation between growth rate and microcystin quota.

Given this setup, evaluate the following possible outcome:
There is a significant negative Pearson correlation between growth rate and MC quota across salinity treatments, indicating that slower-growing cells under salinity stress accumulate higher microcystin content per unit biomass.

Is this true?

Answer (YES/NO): NO